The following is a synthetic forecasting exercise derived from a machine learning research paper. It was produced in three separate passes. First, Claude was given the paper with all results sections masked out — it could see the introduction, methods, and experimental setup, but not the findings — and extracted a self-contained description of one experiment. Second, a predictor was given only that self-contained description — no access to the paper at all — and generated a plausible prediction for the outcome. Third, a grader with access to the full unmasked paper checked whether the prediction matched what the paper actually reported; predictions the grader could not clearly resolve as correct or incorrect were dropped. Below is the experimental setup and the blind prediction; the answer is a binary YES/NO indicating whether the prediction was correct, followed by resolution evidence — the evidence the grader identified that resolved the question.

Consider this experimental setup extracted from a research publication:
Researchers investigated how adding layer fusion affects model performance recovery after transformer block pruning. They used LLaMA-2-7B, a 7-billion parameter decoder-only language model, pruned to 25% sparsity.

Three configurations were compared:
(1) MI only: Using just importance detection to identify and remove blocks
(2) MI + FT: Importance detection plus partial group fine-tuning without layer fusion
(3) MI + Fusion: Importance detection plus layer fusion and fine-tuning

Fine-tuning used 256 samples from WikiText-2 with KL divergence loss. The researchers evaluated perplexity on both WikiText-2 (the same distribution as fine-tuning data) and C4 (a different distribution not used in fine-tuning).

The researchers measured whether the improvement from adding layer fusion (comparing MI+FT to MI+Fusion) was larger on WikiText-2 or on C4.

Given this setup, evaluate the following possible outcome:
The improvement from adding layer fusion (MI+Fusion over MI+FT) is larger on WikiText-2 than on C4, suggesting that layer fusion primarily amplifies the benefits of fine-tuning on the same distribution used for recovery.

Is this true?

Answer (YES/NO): YES